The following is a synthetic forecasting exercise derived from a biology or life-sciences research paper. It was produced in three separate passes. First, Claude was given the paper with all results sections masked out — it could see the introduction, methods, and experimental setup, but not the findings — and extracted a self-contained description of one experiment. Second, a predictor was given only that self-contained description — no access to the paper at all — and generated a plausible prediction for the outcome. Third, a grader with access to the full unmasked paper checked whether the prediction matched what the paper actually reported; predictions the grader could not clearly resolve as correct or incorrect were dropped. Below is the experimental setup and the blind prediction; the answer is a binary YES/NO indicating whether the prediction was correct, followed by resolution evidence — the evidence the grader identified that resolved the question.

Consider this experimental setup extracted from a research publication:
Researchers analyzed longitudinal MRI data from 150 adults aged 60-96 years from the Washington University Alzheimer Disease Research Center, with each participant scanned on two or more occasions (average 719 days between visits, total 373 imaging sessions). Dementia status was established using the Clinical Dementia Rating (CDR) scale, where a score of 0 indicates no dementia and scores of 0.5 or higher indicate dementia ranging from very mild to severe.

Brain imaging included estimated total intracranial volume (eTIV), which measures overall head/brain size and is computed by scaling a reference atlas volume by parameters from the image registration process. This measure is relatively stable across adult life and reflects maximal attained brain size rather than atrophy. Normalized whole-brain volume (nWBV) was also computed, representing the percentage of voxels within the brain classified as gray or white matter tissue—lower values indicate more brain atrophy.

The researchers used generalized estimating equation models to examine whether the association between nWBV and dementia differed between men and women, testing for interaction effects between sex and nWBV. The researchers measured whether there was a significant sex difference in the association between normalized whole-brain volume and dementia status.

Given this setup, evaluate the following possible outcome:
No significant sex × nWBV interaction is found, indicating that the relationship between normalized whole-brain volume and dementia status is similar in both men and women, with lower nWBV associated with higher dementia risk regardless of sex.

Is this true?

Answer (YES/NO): YES